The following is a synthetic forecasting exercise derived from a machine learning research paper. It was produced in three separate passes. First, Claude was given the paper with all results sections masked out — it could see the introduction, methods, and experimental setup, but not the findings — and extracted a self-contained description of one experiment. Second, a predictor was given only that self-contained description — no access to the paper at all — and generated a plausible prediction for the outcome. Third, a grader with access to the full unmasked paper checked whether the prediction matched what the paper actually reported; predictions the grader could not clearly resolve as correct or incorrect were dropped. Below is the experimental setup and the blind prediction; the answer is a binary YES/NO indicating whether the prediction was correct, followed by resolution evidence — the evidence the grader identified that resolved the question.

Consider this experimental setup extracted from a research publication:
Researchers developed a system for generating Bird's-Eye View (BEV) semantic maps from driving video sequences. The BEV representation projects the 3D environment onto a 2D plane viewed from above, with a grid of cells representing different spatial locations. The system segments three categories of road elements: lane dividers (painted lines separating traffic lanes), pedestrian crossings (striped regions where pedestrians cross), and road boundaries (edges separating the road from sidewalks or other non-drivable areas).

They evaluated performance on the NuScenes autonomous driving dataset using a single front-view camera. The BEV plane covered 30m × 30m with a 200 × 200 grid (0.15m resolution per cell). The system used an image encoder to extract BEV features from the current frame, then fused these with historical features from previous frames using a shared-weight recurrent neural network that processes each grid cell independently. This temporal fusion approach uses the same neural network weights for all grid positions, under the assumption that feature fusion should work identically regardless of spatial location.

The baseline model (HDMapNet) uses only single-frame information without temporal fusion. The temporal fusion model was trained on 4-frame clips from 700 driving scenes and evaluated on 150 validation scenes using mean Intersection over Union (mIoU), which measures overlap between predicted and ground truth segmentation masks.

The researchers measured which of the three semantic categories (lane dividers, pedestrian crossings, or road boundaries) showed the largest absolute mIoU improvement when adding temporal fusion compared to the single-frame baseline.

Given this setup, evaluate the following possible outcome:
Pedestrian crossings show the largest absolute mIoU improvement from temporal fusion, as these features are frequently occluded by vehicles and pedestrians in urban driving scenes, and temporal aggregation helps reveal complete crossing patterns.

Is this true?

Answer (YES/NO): YES